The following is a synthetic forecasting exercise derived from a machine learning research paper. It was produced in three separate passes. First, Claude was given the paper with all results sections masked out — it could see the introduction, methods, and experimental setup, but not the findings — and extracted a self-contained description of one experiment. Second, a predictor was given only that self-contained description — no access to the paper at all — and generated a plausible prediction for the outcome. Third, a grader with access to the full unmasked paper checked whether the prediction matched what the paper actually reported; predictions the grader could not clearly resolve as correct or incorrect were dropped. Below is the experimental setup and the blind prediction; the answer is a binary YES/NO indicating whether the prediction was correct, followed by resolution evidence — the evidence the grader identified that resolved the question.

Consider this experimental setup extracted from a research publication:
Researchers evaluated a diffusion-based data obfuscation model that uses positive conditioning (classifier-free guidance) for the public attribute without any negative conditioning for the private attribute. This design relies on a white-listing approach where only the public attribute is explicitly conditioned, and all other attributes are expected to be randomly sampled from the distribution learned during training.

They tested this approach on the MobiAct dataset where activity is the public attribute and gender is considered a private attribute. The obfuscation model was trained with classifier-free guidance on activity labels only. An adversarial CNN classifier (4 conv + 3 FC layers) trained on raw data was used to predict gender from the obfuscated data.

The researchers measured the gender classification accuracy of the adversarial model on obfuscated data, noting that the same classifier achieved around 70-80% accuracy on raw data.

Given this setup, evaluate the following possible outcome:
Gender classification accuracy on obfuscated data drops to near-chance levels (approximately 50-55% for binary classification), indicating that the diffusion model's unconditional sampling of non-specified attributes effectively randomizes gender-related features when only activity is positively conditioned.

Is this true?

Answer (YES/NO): NO